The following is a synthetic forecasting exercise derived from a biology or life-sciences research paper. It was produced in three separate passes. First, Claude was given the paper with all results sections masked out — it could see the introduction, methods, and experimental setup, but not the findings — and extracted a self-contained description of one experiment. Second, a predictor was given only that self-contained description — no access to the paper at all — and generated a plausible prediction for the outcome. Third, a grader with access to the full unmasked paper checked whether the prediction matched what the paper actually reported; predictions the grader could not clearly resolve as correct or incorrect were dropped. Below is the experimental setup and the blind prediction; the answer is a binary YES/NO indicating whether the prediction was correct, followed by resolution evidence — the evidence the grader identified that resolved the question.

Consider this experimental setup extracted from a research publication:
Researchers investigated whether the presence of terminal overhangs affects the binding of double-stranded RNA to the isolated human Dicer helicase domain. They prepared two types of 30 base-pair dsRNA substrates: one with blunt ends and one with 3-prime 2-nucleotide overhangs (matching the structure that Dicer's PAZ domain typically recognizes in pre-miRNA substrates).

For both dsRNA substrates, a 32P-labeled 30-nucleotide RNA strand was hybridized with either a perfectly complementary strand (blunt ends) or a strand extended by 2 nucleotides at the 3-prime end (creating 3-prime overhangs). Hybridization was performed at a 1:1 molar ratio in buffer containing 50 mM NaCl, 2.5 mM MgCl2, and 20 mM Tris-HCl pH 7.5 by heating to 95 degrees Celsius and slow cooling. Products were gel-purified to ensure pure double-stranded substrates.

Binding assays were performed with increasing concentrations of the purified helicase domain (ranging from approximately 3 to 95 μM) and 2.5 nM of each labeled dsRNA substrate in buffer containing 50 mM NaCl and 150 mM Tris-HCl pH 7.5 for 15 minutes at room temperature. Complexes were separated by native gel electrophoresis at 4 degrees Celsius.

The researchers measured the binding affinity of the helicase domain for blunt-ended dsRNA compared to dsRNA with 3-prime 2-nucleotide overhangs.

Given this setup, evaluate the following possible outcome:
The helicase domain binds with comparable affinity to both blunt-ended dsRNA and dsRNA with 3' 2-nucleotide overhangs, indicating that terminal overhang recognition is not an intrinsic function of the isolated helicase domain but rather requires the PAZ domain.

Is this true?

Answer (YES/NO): NO